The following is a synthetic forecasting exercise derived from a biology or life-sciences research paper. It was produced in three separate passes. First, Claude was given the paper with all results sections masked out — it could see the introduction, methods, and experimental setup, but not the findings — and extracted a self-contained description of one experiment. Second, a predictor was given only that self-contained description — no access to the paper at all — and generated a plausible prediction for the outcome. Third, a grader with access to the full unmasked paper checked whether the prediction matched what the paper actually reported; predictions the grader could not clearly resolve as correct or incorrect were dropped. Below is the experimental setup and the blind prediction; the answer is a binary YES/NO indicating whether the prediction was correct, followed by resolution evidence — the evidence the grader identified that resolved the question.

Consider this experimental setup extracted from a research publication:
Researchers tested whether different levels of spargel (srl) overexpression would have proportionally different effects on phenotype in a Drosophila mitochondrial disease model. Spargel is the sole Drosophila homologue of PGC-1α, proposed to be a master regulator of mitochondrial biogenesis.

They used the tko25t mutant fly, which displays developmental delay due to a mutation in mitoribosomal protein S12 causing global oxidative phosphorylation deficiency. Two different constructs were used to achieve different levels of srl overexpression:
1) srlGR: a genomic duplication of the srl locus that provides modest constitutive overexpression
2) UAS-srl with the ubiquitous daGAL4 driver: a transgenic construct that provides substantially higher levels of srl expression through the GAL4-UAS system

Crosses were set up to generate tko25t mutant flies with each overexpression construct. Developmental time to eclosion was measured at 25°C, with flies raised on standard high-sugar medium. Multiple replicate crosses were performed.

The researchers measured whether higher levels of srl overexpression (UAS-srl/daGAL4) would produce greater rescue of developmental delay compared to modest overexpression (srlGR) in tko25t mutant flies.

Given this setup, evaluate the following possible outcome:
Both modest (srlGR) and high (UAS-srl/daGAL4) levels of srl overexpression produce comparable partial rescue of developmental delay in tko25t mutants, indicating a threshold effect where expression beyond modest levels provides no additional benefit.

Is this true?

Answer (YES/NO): NO